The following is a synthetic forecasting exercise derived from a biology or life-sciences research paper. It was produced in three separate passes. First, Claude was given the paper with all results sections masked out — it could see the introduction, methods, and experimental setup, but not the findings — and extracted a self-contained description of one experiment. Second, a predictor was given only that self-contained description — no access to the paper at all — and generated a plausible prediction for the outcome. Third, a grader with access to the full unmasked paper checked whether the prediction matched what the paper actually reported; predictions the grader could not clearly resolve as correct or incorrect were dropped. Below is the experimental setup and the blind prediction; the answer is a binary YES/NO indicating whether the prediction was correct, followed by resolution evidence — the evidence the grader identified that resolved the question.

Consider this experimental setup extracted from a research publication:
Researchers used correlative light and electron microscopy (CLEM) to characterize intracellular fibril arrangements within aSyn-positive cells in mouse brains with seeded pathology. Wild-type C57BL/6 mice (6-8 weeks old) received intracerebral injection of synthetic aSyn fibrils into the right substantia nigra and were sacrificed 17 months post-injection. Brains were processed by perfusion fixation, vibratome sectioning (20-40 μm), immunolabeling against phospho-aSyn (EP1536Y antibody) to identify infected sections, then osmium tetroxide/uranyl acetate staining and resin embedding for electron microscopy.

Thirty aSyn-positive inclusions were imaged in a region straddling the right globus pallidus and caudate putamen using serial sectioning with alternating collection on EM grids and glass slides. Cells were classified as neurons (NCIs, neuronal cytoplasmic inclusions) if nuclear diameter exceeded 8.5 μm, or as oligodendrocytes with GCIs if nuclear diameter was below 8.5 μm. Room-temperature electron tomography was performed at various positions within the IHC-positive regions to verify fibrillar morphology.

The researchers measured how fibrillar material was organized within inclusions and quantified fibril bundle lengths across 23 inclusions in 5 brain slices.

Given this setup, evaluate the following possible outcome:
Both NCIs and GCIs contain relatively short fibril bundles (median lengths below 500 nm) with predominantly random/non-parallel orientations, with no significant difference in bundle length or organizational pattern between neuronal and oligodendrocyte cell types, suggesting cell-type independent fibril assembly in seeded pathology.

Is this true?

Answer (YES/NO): NO